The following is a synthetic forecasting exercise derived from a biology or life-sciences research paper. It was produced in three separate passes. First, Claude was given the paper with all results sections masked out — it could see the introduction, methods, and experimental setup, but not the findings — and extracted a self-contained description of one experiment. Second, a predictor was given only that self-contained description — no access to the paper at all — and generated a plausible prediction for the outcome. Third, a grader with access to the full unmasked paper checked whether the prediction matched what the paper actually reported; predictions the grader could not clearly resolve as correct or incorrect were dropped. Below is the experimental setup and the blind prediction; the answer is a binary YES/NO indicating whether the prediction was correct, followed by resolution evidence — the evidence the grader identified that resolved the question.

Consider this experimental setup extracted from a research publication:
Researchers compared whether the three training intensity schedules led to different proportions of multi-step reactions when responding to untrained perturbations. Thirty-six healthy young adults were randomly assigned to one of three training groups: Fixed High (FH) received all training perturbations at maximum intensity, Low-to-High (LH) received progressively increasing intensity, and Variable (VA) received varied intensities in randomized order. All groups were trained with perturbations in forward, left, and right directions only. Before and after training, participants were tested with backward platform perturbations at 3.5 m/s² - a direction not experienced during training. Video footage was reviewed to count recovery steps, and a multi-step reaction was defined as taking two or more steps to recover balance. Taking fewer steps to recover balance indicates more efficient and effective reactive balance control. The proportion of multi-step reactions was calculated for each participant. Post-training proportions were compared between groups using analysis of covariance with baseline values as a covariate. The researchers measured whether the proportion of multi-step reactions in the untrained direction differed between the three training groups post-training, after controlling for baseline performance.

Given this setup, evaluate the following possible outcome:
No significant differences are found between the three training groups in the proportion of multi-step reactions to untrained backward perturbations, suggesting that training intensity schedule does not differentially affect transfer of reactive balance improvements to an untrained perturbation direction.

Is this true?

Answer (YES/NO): YES